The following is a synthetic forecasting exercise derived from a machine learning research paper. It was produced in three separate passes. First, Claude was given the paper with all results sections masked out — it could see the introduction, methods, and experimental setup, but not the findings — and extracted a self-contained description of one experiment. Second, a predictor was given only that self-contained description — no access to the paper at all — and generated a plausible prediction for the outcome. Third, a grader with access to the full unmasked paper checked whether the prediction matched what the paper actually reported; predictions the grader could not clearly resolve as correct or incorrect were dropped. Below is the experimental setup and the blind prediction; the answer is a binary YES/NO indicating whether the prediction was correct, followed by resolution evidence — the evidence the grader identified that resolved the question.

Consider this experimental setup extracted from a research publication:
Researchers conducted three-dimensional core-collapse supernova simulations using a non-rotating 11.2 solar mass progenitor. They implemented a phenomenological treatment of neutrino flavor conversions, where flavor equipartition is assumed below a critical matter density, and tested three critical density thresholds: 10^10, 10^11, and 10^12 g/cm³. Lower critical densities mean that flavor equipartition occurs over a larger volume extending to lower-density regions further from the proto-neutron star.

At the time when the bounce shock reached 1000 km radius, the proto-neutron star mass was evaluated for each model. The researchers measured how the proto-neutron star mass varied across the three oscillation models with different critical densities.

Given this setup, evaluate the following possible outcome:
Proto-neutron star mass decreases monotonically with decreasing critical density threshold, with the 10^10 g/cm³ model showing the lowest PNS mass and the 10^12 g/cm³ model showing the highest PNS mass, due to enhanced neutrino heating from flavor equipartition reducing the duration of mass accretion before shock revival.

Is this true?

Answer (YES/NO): YES